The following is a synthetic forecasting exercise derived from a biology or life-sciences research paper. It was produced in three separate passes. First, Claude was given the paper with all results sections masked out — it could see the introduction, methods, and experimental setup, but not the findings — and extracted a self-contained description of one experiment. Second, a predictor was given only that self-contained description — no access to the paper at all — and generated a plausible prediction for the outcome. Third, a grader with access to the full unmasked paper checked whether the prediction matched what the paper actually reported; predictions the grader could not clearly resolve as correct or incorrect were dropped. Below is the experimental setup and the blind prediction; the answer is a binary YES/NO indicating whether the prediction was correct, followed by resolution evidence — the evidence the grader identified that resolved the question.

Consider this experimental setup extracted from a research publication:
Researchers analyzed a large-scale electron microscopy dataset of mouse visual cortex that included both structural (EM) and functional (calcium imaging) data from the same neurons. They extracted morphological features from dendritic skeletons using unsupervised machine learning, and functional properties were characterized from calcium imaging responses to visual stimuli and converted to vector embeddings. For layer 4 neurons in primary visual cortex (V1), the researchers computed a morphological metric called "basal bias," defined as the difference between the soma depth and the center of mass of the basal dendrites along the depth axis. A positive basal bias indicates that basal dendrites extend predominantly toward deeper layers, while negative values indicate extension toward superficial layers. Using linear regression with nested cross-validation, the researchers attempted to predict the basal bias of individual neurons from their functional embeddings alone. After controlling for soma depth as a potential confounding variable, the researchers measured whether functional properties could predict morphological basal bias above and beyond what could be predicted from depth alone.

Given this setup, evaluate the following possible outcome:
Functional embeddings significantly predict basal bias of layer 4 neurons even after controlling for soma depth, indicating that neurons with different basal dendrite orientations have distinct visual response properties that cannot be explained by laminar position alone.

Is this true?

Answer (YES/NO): YES